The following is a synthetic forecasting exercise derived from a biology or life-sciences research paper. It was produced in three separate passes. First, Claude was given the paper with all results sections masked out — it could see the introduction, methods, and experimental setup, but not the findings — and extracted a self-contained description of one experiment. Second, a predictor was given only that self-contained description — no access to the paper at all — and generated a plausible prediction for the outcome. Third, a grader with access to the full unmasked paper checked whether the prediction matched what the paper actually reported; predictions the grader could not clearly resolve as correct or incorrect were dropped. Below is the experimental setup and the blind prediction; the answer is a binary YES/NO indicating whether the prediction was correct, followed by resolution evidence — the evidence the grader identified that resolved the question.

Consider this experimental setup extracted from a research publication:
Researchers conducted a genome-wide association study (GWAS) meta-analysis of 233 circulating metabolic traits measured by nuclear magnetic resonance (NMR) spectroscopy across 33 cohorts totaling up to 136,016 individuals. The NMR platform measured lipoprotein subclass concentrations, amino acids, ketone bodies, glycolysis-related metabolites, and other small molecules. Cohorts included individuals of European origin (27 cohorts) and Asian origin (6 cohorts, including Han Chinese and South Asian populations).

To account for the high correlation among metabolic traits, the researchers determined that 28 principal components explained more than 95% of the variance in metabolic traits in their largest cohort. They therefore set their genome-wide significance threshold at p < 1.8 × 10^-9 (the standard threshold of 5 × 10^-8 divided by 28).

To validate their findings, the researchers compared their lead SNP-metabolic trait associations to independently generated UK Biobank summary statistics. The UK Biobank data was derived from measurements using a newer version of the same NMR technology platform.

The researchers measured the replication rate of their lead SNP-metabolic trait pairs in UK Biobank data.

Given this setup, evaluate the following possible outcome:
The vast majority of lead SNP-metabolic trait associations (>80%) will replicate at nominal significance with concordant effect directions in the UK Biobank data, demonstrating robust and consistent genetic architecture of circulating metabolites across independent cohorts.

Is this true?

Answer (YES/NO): NO